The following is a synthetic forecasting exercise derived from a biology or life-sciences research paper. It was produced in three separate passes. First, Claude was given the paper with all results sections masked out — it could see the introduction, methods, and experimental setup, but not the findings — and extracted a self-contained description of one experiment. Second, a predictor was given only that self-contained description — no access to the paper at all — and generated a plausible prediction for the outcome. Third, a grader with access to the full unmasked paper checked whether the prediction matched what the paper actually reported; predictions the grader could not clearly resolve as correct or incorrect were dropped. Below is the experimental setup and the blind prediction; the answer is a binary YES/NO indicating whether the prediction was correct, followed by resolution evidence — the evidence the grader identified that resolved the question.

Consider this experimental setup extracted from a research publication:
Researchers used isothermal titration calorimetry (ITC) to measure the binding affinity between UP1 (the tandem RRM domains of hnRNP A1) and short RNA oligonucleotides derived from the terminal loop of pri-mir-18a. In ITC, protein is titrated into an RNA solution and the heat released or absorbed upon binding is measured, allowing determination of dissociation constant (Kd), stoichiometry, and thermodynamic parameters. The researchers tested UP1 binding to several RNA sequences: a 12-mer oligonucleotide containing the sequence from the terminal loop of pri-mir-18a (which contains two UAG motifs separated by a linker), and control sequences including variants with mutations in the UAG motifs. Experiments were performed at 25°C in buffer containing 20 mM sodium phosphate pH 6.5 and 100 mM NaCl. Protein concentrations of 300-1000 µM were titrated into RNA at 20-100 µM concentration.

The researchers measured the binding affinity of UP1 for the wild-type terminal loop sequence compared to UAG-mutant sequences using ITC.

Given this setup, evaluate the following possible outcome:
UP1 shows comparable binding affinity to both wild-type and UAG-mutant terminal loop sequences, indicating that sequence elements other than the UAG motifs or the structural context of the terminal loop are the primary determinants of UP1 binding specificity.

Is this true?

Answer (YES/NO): NO